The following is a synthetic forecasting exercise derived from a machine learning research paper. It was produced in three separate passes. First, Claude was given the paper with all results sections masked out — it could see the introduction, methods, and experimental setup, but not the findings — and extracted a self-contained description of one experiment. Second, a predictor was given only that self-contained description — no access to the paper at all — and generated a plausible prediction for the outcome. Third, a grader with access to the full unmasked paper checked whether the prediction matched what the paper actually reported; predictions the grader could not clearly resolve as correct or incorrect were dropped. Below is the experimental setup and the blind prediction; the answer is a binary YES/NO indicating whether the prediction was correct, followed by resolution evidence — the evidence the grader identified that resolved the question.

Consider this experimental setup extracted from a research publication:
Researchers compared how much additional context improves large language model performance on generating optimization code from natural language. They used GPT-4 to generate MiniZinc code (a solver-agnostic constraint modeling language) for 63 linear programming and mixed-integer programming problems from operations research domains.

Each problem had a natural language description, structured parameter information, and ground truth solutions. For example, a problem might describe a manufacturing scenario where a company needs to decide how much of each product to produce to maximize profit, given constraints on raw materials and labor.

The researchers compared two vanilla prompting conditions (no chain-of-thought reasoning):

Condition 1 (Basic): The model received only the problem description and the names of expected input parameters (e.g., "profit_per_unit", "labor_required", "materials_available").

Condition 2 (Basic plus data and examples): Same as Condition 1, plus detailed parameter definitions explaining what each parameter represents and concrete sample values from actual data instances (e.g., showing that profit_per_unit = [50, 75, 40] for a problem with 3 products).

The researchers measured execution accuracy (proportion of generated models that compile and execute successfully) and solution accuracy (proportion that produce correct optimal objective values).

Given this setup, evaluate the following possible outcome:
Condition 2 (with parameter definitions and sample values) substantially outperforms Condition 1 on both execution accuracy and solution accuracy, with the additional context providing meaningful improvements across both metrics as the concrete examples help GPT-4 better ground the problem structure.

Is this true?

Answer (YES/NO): YES